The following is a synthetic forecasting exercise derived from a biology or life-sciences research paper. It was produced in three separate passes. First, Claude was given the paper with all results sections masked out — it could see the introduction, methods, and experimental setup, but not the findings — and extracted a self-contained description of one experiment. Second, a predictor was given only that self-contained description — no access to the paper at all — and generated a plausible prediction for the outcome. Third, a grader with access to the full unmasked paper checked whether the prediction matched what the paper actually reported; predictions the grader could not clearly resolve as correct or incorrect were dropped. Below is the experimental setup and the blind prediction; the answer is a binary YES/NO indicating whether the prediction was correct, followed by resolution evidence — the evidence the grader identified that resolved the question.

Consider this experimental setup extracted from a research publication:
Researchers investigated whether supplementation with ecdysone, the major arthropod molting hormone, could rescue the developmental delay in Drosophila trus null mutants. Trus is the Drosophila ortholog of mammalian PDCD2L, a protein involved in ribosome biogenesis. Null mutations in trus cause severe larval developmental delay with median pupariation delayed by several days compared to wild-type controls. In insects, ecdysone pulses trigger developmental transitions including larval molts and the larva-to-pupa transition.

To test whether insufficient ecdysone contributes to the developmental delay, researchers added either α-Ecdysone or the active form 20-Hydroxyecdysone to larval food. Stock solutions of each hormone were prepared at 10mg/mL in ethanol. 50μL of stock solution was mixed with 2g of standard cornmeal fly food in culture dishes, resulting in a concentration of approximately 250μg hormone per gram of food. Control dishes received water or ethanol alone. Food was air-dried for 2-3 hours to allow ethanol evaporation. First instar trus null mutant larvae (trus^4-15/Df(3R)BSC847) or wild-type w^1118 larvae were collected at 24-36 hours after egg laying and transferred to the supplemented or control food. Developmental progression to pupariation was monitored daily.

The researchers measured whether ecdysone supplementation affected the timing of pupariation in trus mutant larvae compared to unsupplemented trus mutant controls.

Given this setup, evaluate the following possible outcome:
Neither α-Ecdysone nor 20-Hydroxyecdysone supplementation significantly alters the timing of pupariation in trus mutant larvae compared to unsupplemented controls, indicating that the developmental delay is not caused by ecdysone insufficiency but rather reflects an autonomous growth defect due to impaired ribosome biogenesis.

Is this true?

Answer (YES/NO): NO